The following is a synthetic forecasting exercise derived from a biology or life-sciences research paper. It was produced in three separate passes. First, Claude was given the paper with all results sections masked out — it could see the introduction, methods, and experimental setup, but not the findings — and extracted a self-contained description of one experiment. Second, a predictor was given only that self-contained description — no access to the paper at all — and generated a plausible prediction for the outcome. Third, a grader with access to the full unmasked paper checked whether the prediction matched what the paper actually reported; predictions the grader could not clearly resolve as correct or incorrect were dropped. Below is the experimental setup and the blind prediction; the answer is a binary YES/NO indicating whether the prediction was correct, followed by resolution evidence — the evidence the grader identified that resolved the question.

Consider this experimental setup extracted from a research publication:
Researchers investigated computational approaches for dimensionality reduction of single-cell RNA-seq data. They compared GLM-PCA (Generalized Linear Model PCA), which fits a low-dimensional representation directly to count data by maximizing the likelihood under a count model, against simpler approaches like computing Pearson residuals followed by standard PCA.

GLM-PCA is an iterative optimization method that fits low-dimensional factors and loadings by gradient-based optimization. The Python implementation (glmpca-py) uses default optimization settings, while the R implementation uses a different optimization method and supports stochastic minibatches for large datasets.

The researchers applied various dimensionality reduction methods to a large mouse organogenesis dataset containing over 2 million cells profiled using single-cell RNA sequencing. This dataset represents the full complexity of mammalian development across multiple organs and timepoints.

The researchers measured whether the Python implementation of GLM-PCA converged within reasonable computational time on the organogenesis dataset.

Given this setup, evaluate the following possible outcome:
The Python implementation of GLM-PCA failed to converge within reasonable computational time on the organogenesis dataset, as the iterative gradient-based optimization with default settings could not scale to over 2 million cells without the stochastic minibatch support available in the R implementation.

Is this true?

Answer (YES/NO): YES